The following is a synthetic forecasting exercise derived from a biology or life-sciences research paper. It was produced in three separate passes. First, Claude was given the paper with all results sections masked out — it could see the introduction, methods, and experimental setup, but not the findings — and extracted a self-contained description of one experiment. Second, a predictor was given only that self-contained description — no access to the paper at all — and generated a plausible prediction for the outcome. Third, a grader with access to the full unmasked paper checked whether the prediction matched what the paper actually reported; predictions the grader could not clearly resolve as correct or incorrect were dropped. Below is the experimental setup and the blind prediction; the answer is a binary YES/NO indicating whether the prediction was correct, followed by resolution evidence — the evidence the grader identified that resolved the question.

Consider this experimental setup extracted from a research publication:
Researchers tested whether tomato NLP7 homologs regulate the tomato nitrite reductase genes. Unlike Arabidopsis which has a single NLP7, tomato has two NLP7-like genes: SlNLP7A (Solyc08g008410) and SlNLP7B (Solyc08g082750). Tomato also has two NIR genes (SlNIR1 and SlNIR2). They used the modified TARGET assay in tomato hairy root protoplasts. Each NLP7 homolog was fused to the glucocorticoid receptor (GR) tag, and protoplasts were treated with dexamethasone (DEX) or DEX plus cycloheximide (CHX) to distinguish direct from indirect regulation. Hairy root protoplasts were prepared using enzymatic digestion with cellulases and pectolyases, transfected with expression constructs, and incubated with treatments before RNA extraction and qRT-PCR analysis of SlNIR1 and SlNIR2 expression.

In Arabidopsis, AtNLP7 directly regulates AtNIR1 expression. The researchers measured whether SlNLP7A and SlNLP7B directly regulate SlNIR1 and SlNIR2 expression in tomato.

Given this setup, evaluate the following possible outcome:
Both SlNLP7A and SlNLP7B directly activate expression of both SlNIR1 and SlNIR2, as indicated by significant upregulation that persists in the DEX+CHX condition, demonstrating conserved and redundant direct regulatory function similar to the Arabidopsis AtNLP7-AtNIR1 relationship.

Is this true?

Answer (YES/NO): NO